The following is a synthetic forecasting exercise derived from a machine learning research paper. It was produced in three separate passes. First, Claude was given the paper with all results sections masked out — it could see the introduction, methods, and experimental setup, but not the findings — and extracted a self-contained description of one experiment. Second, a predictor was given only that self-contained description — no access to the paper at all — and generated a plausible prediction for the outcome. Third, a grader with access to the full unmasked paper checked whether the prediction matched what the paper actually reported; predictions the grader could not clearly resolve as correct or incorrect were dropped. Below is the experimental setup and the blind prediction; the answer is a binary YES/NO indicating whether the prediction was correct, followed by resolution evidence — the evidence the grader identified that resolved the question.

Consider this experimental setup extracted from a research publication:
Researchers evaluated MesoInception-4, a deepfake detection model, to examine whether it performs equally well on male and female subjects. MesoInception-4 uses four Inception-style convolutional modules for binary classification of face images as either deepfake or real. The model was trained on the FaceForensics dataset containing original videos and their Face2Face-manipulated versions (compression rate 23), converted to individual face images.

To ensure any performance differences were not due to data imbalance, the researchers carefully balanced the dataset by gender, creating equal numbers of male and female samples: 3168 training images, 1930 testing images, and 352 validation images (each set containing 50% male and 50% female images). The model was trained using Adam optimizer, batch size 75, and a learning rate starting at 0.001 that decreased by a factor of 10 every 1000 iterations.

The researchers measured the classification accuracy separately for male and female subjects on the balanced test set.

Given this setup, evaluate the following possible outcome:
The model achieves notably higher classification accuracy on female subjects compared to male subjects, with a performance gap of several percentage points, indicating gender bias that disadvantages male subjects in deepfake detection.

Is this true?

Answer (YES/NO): YES